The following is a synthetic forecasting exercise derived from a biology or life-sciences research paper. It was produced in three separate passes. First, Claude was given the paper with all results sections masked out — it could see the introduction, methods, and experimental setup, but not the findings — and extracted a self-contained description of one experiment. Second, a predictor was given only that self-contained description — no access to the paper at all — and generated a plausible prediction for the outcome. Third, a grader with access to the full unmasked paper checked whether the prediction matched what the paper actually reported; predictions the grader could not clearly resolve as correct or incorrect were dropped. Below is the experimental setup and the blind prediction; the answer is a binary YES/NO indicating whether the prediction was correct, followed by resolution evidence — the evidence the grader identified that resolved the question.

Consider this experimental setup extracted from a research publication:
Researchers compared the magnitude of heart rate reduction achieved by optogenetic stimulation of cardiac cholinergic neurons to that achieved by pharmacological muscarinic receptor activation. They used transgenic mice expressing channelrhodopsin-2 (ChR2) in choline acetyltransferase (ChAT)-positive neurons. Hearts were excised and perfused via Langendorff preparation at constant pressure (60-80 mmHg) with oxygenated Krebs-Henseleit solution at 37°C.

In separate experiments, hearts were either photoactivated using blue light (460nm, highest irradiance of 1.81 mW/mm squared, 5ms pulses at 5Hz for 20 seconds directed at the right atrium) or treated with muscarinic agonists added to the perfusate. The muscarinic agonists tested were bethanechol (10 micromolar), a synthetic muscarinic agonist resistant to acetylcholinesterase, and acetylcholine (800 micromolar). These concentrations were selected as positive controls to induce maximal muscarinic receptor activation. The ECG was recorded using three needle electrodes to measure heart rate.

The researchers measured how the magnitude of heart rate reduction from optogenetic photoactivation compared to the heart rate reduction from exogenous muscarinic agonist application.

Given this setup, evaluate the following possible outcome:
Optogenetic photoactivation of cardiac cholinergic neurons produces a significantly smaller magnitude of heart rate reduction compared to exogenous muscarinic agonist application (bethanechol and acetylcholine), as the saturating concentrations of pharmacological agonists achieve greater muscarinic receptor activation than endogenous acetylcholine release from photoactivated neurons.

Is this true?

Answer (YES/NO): NO